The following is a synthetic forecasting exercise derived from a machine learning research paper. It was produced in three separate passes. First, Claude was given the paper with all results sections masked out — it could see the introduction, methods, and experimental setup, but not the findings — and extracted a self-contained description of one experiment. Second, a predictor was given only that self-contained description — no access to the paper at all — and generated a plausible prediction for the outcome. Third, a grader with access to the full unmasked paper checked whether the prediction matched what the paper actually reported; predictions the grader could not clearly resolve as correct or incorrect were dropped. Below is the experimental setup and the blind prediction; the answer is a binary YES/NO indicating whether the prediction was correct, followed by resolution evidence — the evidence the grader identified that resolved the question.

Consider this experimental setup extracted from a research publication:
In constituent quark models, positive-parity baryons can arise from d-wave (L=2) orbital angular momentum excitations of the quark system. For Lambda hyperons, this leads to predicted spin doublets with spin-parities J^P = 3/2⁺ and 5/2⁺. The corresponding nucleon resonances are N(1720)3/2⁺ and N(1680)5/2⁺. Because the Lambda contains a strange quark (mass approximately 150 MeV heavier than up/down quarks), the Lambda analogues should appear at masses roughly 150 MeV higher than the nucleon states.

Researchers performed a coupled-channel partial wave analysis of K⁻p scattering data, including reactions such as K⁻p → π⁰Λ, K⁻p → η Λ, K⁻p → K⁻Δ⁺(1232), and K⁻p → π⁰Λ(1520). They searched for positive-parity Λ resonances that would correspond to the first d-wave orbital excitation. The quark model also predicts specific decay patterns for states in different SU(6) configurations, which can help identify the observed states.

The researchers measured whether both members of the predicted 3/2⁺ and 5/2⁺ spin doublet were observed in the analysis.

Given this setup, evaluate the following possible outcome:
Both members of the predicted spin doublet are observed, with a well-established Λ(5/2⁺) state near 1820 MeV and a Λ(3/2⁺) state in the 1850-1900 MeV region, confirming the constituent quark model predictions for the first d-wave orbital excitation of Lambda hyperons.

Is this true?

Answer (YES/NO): YES